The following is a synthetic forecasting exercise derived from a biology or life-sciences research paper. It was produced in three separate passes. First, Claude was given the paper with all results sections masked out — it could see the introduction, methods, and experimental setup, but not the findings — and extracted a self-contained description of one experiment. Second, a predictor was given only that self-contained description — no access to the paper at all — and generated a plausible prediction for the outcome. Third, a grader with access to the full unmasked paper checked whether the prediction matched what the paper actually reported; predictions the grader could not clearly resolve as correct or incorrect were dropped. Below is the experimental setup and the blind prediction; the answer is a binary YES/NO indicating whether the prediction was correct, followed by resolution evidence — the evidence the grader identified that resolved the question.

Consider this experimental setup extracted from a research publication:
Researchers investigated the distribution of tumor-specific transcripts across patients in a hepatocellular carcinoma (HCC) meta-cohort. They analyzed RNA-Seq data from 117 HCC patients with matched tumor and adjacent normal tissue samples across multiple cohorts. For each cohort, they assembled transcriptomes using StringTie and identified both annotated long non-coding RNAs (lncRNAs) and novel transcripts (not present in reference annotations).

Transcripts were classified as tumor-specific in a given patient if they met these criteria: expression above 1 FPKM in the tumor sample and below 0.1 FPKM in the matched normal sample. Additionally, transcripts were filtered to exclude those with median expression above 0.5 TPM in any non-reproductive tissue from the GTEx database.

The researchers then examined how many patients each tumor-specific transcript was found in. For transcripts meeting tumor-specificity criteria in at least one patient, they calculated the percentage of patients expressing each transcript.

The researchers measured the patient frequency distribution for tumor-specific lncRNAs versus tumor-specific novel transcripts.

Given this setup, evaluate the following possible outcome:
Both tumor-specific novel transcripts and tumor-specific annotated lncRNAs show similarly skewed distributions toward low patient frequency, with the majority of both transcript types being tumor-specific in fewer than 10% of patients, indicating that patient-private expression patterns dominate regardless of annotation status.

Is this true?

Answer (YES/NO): NO